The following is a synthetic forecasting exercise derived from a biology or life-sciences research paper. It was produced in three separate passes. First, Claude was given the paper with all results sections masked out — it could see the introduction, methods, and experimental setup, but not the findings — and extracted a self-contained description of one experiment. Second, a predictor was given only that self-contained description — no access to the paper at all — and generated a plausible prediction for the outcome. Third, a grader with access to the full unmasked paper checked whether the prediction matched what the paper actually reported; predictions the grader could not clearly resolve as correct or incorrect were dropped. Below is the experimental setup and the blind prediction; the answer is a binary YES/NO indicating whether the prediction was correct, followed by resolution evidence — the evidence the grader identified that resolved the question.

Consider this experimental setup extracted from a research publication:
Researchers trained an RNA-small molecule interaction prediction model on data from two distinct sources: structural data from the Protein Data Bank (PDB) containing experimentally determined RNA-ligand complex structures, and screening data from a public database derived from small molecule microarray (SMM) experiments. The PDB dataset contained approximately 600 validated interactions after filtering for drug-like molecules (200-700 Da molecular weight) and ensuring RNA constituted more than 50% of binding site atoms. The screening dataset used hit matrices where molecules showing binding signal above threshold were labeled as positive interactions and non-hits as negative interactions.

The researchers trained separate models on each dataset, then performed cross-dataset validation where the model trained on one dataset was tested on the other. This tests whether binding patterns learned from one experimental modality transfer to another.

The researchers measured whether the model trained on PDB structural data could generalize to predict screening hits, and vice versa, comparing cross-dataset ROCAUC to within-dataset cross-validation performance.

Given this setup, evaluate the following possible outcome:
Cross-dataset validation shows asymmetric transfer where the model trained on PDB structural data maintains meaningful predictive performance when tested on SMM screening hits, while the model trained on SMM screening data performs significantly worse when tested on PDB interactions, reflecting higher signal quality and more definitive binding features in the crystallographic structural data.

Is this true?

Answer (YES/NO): NO